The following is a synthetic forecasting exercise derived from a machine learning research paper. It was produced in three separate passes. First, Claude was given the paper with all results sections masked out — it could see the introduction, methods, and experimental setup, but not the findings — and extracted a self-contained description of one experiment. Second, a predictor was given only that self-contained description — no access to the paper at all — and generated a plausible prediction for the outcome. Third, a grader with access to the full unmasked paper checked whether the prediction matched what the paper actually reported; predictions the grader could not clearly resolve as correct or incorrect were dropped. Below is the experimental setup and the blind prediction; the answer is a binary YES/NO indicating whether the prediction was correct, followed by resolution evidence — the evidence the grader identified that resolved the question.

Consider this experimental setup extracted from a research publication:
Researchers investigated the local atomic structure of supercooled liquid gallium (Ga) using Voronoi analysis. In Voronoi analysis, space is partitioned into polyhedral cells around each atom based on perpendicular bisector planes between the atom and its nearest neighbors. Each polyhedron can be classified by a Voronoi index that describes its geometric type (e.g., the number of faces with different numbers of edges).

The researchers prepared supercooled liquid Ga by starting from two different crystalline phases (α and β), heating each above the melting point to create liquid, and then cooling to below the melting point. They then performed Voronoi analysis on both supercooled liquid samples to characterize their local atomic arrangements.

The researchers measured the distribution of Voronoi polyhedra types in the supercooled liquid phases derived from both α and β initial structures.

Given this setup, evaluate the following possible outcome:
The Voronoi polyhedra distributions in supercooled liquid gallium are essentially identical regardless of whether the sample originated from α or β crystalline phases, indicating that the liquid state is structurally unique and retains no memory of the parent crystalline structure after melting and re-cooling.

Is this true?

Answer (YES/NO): YES